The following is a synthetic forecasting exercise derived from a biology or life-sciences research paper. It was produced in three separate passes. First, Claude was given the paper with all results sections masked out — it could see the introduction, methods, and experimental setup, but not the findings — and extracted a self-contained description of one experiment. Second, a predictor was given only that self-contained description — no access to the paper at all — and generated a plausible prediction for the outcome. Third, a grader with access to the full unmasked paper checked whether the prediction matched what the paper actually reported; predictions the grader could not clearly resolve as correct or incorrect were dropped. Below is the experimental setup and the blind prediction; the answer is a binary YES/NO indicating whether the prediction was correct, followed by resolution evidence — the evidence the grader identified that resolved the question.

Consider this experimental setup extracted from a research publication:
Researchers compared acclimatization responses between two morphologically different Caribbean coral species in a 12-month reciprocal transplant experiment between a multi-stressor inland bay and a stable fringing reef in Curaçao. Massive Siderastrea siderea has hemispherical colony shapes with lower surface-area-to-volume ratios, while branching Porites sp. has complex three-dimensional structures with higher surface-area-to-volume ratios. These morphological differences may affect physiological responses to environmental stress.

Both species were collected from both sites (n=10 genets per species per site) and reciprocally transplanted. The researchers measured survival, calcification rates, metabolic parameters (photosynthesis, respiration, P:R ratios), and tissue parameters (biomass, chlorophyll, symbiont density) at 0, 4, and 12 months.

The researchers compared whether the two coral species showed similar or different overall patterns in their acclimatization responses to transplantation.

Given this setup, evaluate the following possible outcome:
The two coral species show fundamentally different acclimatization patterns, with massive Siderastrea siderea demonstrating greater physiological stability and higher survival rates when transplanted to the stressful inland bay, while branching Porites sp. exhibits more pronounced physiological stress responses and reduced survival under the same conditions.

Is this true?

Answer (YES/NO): NO